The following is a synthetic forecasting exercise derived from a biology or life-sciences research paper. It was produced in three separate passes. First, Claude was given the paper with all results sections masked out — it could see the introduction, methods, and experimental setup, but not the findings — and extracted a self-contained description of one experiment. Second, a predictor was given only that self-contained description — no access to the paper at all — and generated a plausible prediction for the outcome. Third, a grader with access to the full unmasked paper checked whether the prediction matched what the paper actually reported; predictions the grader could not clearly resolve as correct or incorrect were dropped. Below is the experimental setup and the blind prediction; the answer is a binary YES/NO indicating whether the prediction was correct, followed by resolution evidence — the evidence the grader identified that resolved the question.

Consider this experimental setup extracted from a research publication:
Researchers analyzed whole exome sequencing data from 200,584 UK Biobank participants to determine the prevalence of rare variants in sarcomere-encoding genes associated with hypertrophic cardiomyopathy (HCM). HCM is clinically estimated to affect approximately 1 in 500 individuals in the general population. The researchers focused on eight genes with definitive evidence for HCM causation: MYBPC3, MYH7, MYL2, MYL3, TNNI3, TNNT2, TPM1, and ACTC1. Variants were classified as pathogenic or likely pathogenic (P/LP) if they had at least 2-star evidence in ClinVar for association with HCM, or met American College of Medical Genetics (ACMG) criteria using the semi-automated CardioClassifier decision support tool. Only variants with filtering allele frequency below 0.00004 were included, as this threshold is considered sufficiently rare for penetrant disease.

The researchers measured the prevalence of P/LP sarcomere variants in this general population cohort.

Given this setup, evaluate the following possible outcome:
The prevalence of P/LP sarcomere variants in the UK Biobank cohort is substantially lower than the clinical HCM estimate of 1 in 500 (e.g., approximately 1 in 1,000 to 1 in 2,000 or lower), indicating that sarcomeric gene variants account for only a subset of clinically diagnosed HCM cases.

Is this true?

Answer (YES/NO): NO